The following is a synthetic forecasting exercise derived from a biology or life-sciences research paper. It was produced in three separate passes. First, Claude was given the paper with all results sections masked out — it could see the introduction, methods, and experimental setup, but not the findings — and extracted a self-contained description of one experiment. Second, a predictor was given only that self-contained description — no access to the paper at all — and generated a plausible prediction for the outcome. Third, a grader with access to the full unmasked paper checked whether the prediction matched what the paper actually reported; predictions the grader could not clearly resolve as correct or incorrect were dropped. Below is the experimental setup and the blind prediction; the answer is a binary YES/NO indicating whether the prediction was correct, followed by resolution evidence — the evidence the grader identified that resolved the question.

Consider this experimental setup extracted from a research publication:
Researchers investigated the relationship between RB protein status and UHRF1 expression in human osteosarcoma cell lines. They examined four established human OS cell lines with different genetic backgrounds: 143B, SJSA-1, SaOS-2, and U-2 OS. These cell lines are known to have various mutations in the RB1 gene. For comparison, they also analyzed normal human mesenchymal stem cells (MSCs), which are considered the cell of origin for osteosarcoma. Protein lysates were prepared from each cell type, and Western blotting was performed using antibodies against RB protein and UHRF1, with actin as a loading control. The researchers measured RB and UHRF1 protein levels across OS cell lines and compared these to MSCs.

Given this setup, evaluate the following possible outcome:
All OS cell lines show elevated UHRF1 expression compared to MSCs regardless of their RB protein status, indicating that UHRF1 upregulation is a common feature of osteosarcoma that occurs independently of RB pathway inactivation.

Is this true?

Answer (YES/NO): NO